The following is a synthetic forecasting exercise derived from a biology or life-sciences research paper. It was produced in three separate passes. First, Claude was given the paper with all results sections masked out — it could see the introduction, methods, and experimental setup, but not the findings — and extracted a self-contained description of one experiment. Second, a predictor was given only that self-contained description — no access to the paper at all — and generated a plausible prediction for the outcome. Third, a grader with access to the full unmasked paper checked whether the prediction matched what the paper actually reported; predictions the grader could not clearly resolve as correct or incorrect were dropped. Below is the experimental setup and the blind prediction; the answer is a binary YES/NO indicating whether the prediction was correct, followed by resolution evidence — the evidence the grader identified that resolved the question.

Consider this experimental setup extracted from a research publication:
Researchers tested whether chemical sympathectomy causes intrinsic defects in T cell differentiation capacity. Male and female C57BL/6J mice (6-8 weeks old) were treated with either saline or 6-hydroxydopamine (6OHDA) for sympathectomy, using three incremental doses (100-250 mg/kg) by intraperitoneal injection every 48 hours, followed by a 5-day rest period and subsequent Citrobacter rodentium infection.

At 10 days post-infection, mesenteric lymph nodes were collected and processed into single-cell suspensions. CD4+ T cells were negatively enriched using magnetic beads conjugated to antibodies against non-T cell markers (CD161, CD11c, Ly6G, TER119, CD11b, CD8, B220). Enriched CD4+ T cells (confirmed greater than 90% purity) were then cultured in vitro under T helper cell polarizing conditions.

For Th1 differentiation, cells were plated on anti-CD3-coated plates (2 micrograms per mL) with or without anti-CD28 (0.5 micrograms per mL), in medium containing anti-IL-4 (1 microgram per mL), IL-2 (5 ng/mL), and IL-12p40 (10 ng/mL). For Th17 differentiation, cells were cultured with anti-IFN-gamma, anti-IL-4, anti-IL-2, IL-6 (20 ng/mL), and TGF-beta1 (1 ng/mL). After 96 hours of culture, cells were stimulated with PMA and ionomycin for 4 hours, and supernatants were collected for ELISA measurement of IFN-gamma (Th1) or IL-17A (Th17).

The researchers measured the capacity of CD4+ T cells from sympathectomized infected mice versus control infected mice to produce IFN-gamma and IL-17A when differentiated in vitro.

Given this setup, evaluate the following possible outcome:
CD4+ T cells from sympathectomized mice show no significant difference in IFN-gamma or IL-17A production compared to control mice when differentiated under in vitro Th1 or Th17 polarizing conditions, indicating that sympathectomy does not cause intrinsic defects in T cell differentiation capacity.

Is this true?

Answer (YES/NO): YES